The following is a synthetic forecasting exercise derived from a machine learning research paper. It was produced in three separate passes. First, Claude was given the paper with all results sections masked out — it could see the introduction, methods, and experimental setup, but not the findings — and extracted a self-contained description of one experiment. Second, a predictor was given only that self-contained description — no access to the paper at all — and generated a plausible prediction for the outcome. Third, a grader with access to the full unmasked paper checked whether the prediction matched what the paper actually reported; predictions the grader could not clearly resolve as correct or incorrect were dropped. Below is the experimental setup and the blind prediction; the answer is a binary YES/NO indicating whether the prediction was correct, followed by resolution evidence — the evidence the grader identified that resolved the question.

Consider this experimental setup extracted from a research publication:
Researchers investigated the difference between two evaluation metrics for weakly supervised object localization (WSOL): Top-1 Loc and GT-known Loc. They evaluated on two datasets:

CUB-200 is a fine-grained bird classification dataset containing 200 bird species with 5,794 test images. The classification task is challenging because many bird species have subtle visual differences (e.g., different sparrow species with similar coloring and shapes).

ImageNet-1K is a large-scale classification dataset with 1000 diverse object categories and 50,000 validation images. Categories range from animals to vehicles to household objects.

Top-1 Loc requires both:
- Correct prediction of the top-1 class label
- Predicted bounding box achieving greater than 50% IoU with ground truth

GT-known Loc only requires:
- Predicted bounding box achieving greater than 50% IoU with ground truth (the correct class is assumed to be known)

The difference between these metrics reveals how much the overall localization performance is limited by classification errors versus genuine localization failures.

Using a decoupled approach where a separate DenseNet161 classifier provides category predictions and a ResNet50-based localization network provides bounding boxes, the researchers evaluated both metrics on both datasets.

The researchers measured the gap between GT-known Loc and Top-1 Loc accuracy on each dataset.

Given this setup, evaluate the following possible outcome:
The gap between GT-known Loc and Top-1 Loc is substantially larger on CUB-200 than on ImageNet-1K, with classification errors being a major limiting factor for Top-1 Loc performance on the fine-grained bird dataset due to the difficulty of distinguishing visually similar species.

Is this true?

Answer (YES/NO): YES